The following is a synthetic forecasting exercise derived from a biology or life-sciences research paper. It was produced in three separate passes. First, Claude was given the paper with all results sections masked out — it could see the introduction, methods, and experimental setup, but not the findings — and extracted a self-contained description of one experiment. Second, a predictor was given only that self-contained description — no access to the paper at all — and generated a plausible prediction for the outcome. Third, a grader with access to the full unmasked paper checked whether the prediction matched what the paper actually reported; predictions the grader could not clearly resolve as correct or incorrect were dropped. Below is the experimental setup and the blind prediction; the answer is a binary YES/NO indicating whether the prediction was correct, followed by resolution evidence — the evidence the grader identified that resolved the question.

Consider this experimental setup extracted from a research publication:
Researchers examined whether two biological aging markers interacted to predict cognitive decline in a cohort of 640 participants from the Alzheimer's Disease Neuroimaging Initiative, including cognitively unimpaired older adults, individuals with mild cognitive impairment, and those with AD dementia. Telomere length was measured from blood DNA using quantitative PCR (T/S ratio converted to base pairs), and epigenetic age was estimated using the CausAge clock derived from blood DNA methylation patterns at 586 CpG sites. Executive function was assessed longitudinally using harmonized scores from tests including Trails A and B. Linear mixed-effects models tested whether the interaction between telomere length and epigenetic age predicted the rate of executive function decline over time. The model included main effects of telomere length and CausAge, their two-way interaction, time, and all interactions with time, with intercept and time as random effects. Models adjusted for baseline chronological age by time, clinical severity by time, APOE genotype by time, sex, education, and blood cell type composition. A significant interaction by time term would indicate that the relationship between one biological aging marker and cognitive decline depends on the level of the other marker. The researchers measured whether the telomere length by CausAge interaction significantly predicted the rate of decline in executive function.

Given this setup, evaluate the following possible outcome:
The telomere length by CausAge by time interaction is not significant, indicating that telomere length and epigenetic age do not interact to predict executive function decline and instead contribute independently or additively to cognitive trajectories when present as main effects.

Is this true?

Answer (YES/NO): YES